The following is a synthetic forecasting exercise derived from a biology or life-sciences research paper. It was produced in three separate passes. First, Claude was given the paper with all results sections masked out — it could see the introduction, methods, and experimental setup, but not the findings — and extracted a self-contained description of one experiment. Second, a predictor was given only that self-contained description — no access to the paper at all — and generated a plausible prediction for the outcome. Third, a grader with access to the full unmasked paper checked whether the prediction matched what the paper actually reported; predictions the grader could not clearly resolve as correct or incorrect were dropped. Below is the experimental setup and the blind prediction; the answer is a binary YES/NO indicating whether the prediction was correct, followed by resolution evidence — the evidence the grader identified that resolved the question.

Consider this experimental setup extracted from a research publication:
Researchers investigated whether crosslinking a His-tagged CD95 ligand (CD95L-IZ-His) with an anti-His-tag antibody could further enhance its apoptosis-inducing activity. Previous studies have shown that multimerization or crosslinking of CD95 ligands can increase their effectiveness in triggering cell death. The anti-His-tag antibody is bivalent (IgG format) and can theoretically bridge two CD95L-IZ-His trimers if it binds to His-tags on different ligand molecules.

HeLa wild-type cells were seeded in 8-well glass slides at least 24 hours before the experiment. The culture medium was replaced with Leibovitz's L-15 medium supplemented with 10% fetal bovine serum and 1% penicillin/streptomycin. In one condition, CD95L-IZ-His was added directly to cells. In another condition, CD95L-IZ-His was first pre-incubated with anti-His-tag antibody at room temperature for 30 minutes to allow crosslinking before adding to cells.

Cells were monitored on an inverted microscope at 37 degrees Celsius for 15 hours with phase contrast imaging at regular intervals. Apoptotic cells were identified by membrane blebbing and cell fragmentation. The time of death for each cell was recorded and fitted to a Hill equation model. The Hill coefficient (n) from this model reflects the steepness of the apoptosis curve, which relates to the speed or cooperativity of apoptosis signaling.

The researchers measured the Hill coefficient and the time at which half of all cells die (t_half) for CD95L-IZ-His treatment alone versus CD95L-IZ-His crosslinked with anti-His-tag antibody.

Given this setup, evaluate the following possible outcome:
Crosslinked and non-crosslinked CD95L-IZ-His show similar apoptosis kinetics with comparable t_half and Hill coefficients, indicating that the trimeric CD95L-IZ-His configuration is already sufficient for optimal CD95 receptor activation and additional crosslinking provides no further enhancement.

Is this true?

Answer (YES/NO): NO